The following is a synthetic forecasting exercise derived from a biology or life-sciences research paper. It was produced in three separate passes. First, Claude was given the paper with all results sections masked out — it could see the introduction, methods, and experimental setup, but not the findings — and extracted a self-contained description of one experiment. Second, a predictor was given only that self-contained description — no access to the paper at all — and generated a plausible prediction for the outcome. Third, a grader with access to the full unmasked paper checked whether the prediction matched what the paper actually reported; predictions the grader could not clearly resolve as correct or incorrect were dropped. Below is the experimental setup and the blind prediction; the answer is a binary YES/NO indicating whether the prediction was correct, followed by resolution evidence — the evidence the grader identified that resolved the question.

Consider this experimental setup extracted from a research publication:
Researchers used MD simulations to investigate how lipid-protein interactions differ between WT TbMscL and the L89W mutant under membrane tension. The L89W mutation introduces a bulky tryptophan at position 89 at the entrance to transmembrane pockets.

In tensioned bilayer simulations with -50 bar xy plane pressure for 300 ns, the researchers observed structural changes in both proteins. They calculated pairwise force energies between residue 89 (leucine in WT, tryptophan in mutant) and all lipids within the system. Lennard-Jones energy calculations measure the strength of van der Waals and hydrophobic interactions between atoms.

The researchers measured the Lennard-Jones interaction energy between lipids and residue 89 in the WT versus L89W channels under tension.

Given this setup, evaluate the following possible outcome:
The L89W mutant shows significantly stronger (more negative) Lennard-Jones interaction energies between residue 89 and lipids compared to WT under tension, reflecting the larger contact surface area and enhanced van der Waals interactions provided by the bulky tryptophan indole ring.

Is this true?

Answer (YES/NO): YES